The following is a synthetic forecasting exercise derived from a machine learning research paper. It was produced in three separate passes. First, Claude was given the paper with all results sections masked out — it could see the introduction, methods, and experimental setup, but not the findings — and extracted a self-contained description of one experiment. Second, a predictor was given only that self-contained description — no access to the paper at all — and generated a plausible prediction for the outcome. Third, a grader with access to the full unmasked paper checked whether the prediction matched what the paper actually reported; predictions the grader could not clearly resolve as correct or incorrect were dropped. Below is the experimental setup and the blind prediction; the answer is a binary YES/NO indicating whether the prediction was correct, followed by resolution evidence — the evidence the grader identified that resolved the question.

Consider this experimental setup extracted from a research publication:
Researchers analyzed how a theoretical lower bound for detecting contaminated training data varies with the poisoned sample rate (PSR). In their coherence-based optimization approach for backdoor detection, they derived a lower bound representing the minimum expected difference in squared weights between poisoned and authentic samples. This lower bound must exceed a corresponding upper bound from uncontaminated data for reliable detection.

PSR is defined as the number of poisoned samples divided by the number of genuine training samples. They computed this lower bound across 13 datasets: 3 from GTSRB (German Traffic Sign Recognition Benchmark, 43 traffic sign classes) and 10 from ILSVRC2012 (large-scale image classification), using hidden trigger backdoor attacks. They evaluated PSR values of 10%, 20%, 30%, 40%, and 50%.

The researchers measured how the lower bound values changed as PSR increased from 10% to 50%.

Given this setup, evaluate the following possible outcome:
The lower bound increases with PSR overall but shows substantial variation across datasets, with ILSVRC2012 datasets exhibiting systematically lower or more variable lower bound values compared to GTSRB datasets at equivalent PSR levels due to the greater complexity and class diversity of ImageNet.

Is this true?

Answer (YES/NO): NO